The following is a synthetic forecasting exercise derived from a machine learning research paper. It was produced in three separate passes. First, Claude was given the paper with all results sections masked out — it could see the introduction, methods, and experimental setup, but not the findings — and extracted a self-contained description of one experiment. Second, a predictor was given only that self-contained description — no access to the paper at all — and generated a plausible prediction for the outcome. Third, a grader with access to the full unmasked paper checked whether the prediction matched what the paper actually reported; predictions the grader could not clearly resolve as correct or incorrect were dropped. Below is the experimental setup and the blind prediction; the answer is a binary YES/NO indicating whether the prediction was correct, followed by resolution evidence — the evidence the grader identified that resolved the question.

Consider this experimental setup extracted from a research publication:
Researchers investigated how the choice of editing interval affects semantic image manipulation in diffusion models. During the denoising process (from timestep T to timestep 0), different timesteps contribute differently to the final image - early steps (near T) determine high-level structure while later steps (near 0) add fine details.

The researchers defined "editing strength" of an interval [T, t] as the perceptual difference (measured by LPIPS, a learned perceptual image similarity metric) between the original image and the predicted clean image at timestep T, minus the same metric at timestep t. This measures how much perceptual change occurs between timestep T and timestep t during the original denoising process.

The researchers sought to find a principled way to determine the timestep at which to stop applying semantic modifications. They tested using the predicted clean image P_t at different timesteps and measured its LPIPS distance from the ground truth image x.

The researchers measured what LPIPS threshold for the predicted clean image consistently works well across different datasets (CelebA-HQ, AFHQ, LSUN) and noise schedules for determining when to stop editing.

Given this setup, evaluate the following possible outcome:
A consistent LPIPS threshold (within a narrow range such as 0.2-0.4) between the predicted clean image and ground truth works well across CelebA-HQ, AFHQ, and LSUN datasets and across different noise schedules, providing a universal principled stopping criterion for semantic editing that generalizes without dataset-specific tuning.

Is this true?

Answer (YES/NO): YES